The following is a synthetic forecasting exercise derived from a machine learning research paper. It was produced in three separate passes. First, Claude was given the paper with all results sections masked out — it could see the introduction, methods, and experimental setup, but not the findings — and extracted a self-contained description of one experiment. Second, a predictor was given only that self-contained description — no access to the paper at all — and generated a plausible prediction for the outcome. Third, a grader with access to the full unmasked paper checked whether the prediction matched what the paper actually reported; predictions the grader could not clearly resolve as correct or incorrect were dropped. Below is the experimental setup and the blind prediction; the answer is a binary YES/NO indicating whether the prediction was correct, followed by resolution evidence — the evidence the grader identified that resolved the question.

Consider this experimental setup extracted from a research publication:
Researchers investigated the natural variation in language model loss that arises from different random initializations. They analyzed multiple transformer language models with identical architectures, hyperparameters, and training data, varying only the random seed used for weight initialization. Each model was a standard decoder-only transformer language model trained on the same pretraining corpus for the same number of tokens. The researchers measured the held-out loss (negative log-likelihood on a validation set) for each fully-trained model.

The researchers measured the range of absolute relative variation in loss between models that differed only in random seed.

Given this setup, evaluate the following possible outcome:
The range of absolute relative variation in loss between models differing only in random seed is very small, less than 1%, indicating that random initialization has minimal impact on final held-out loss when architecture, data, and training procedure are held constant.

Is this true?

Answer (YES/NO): NO